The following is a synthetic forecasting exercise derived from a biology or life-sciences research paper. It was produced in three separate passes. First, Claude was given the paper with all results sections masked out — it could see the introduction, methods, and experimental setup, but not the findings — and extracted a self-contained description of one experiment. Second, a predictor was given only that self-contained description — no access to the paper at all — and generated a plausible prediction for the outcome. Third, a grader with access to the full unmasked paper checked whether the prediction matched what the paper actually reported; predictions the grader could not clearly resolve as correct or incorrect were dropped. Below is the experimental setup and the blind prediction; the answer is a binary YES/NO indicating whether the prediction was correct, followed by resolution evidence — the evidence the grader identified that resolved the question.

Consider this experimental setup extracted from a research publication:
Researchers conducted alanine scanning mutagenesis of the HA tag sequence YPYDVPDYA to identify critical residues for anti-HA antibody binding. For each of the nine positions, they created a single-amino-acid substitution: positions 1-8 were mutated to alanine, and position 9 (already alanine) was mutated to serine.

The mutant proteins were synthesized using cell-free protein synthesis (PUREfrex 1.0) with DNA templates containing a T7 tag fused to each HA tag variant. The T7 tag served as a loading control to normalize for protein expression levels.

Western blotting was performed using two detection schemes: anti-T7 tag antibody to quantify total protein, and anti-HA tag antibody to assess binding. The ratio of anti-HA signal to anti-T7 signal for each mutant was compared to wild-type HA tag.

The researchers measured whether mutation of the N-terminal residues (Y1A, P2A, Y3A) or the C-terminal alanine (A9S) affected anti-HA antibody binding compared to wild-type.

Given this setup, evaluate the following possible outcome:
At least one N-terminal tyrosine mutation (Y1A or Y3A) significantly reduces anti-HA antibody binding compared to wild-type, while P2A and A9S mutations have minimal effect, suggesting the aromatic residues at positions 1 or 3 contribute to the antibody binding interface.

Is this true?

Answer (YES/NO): NO